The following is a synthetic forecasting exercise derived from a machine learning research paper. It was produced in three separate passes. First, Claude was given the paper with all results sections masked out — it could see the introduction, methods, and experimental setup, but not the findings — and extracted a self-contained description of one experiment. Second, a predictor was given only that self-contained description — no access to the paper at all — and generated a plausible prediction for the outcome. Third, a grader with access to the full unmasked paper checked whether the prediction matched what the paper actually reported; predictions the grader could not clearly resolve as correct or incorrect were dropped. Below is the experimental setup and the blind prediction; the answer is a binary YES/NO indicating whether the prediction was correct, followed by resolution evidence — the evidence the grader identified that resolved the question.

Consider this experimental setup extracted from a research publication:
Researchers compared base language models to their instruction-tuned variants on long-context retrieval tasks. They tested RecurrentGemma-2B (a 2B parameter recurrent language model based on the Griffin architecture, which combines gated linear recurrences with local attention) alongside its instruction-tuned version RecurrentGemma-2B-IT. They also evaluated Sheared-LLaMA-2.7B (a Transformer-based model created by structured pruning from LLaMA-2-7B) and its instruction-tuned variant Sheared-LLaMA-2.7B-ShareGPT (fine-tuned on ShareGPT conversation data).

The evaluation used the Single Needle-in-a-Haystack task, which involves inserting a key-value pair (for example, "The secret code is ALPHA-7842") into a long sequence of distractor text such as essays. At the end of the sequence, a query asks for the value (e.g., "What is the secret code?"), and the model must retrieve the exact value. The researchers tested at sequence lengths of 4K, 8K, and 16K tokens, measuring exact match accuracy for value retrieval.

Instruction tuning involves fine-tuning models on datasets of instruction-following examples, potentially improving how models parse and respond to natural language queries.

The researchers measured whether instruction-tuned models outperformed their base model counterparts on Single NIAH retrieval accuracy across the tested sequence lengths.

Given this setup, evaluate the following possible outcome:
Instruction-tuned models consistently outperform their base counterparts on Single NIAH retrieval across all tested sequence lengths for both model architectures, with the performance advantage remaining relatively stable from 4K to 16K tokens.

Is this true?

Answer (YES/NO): NO